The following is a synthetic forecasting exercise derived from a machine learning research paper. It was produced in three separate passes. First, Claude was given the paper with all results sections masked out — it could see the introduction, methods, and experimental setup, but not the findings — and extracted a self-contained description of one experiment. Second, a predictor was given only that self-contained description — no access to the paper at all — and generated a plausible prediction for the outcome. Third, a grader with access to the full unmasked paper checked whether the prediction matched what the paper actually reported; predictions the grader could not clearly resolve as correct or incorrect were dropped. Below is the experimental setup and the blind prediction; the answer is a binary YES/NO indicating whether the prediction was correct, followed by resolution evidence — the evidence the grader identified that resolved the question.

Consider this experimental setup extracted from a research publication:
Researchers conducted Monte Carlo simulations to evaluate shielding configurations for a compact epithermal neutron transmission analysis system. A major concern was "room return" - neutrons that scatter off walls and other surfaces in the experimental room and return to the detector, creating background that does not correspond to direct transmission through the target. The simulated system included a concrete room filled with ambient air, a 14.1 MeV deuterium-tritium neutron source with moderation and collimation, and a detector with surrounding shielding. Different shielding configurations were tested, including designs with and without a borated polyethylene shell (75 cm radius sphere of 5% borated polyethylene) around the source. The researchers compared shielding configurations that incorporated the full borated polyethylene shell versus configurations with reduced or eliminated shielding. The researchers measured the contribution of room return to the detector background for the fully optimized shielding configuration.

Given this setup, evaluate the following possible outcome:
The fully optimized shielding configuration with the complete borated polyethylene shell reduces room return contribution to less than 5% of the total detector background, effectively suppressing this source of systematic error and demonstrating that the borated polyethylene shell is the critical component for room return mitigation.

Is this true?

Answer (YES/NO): YES